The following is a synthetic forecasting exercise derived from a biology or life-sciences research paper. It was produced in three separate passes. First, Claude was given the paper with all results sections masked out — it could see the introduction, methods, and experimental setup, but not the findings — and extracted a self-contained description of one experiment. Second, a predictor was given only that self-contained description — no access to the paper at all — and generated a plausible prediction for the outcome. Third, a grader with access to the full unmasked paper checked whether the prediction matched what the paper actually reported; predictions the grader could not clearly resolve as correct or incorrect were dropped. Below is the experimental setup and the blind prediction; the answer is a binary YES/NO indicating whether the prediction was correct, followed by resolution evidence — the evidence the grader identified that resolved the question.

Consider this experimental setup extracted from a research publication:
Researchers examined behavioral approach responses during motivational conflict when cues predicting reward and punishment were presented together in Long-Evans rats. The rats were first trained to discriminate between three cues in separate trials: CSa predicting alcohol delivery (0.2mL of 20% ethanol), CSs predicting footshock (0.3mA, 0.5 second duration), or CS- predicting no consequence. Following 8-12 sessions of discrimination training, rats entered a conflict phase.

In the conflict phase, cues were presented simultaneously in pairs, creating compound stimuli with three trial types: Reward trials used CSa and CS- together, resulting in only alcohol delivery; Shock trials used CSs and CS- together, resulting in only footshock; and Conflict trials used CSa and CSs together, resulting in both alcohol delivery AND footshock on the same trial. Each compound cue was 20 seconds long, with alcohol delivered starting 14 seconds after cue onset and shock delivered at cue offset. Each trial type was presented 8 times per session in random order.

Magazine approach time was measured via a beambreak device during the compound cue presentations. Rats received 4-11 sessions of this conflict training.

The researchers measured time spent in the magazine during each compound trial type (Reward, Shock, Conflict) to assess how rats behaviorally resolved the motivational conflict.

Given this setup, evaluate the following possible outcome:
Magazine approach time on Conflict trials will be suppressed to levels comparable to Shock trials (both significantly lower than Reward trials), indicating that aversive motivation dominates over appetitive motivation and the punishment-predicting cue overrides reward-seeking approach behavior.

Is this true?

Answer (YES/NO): YES